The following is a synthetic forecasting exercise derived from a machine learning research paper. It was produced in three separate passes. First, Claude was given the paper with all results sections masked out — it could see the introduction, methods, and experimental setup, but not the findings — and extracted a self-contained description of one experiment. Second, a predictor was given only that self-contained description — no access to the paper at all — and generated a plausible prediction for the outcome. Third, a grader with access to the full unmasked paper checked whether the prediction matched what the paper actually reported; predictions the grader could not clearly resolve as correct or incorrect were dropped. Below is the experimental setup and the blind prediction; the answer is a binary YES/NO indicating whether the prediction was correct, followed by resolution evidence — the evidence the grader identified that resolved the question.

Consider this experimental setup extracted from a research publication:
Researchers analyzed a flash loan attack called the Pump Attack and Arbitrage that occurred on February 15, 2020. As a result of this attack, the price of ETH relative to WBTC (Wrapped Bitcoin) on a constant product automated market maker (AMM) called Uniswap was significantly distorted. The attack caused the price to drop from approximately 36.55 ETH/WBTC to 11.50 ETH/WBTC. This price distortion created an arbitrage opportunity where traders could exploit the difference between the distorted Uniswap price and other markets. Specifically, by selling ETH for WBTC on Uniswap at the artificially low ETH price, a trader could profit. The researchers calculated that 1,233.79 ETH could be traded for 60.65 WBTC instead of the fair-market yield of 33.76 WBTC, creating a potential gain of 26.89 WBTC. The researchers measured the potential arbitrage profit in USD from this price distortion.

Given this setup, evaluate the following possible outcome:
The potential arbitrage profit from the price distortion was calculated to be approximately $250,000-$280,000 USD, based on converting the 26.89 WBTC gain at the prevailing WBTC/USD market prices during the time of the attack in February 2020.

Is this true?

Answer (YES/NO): NO